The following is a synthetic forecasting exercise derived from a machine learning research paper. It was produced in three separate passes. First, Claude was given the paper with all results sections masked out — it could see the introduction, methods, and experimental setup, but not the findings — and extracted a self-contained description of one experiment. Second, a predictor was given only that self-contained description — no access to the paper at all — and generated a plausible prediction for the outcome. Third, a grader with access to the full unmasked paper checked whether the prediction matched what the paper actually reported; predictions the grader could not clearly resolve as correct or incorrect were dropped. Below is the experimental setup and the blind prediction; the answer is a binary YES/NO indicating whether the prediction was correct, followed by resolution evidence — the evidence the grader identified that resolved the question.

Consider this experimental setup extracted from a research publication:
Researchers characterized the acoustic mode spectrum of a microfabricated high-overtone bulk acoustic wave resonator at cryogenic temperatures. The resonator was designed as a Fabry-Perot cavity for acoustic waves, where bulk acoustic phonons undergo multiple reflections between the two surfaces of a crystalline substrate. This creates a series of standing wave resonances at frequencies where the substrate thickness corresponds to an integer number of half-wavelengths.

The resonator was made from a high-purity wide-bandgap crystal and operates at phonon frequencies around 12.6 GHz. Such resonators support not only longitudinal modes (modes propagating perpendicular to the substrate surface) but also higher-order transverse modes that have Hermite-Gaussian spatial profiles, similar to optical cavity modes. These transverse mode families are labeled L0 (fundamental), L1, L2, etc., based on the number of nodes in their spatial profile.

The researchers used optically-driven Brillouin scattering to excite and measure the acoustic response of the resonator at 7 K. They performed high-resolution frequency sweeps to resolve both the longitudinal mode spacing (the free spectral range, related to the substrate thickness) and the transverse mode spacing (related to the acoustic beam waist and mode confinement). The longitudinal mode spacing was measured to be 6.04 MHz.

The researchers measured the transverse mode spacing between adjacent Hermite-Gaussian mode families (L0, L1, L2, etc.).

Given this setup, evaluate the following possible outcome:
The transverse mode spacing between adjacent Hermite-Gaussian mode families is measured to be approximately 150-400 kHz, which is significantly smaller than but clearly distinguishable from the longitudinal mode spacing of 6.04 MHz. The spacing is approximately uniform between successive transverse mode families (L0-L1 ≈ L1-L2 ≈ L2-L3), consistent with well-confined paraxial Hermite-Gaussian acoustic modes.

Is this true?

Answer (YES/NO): NO